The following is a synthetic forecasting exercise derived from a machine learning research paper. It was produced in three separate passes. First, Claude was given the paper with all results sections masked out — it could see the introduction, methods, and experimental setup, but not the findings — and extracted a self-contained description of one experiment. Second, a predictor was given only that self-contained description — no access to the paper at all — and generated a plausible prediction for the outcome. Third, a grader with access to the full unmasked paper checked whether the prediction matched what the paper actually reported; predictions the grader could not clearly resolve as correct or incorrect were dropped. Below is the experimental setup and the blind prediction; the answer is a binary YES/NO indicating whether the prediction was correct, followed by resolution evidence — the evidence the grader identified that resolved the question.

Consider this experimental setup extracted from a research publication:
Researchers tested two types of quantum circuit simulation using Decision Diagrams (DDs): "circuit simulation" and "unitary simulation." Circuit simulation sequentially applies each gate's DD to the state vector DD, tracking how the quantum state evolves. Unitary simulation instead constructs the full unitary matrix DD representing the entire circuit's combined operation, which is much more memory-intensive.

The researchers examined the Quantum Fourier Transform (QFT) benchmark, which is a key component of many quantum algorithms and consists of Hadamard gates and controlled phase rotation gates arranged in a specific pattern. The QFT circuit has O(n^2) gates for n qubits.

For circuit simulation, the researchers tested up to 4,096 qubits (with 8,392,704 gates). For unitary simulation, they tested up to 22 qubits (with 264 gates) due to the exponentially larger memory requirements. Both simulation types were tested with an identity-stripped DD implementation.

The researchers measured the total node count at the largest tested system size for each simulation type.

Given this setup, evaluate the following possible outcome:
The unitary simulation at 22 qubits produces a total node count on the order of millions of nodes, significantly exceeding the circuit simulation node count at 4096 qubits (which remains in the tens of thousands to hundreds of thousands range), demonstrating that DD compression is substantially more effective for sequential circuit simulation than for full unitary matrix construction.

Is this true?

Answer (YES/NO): YES